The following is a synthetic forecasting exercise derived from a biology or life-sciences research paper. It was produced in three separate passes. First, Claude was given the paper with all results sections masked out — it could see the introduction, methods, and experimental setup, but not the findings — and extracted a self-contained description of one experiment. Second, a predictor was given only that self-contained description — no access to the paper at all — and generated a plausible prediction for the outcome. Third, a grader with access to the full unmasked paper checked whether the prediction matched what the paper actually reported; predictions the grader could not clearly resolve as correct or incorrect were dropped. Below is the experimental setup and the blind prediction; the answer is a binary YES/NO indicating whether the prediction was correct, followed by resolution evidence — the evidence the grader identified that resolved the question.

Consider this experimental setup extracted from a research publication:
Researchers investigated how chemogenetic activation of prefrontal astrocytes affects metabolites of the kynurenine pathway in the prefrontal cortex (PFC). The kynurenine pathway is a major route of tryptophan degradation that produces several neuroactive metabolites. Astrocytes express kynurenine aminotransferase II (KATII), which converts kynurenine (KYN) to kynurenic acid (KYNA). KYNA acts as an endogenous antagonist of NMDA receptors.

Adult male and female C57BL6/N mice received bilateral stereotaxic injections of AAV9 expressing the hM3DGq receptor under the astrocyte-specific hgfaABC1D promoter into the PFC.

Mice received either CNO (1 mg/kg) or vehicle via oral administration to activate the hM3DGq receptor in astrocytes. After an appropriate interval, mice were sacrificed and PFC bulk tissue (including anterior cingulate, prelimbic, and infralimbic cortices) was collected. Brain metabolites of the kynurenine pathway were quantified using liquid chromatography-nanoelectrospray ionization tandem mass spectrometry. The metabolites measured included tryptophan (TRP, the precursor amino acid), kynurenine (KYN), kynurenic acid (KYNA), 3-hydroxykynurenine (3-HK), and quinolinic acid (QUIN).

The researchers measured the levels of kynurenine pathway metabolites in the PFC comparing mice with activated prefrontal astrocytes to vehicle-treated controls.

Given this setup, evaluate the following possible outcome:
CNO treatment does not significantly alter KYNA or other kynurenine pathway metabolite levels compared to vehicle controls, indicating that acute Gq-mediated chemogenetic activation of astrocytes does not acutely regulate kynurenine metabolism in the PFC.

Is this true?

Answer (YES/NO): NO